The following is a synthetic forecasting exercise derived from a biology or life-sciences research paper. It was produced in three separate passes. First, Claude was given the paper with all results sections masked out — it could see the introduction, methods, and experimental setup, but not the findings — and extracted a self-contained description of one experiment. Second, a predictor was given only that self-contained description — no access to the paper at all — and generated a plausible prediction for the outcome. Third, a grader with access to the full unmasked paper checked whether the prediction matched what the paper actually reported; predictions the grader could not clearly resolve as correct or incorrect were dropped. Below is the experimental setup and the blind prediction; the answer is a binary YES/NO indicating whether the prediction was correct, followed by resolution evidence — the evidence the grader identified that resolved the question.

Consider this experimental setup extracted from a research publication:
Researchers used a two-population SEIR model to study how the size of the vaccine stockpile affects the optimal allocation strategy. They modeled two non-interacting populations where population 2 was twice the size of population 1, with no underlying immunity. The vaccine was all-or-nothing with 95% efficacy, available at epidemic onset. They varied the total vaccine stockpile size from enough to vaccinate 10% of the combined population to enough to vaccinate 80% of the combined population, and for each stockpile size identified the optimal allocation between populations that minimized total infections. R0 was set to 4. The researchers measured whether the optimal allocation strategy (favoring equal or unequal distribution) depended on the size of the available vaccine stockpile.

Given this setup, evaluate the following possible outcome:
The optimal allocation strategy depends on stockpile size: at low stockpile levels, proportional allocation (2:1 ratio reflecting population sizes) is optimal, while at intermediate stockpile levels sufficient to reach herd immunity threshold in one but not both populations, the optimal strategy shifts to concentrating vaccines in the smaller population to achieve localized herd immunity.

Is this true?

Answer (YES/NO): NO